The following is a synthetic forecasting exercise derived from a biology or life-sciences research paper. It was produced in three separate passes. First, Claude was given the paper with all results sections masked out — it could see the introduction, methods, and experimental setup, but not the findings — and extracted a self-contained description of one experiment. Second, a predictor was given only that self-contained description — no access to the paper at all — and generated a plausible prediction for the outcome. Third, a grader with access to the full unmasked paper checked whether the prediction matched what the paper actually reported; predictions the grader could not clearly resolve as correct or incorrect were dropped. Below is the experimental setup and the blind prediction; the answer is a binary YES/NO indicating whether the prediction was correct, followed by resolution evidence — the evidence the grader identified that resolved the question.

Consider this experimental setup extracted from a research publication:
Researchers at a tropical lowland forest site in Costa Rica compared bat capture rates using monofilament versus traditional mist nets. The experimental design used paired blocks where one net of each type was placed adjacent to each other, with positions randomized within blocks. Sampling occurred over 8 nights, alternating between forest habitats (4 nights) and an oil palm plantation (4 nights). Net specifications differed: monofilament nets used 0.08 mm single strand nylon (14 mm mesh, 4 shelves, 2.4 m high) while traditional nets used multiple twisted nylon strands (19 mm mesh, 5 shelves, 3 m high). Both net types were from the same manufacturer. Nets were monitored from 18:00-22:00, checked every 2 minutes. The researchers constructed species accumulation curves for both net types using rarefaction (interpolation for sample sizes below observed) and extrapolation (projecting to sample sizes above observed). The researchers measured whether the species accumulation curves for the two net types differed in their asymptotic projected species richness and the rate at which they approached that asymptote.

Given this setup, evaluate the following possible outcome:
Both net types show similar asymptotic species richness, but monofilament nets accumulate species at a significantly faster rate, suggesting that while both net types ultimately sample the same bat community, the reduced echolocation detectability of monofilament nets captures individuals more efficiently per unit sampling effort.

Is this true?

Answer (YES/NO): NO